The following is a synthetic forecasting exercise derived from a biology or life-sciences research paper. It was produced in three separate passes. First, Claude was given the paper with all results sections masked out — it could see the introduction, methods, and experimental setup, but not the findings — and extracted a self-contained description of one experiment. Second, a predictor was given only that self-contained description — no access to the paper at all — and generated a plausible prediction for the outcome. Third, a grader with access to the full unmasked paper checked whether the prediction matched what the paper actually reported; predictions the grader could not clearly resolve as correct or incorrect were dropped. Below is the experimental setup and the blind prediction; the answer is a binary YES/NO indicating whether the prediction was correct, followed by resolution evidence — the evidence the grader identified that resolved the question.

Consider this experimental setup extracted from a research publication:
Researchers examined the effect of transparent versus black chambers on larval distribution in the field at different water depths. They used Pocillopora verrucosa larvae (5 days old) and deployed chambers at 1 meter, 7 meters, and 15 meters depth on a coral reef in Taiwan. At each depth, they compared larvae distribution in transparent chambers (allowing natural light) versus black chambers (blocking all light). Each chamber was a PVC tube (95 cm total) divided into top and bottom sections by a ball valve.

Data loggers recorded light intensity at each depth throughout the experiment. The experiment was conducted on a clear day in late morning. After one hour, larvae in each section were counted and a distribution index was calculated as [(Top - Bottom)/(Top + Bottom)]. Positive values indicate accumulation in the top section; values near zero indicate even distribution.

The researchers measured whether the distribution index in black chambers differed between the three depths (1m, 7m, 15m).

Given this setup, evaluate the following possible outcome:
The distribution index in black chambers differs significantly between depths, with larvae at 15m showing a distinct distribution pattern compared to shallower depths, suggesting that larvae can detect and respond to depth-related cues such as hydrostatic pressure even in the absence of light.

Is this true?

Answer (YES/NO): NO